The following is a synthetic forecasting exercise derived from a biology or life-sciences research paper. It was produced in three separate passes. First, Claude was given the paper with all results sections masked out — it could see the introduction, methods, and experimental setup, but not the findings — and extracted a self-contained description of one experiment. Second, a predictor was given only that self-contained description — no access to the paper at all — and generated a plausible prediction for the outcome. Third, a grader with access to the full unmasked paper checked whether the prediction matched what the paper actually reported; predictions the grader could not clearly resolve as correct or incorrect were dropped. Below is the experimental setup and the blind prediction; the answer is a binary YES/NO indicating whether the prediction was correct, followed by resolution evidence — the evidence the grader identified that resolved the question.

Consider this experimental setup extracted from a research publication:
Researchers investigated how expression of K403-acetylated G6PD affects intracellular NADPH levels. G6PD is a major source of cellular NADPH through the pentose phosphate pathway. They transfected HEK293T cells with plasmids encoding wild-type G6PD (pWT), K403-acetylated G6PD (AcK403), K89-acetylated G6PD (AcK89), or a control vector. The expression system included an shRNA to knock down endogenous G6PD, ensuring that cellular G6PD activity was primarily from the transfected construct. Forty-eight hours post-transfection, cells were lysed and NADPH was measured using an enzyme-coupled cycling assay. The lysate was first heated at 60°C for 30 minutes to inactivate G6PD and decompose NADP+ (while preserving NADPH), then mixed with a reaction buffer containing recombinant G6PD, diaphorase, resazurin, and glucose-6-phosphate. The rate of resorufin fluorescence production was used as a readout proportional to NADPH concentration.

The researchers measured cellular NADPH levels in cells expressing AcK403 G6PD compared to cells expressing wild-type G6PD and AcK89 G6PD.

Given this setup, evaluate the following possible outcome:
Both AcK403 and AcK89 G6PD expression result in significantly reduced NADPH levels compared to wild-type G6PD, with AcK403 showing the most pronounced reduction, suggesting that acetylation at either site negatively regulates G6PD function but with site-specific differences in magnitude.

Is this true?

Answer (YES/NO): NO